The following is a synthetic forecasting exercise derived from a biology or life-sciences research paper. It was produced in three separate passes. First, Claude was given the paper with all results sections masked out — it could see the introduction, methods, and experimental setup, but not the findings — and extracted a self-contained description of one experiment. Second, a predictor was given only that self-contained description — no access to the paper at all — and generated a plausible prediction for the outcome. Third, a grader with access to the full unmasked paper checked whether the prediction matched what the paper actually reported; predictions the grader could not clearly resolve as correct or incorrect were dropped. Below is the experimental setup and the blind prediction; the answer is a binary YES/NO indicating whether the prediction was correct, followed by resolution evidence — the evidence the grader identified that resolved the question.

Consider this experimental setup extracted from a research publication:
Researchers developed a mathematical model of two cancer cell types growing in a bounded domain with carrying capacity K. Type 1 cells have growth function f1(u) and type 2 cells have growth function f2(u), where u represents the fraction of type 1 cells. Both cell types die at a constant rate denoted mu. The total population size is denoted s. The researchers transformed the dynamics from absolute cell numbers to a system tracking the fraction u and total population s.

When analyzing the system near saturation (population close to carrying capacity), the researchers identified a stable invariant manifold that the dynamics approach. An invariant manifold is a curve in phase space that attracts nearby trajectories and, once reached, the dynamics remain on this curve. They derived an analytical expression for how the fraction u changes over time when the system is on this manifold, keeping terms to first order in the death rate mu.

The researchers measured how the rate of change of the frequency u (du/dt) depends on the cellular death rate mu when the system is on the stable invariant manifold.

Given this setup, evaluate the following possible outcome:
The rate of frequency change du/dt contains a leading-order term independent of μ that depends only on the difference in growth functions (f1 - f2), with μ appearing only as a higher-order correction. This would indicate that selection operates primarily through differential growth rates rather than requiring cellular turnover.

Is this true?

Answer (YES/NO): NO